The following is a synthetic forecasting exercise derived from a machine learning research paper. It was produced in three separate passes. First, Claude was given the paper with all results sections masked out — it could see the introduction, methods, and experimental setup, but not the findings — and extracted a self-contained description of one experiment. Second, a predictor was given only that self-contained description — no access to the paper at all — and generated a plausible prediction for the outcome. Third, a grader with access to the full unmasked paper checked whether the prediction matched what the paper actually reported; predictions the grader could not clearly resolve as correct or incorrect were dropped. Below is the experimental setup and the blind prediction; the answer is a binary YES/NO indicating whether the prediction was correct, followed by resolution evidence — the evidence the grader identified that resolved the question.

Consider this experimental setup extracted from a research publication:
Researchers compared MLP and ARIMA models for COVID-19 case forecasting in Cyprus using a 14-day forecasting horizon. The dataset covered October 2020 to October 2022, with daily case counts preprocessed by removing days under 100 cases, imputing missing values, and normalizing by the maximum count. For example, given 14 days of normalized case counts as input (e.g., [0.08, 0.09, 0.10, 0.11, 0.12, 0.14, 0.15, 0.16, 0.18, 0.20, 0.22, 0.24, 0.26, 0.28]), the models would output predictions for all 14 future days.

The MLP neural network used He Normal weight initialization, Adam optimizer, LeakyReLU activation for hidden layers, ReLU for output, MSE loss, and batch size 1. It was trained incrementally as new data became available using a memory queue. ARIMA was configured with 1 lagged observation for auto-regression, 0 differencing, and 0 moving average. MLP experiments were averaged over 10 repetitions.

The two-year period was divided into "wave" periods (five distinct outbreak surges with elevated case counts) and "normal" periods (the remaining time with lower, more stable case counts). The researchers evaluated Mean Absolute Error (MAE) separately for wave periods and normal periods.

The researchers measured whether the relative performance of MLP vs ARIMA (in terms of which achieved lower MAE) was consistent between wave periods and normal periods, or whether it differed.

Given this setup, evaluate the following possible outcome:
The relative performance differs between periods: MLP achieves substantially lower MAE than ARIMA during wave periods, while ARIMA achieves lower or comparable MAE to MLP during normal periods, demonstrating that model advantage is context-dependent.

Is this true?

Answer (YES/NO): NO